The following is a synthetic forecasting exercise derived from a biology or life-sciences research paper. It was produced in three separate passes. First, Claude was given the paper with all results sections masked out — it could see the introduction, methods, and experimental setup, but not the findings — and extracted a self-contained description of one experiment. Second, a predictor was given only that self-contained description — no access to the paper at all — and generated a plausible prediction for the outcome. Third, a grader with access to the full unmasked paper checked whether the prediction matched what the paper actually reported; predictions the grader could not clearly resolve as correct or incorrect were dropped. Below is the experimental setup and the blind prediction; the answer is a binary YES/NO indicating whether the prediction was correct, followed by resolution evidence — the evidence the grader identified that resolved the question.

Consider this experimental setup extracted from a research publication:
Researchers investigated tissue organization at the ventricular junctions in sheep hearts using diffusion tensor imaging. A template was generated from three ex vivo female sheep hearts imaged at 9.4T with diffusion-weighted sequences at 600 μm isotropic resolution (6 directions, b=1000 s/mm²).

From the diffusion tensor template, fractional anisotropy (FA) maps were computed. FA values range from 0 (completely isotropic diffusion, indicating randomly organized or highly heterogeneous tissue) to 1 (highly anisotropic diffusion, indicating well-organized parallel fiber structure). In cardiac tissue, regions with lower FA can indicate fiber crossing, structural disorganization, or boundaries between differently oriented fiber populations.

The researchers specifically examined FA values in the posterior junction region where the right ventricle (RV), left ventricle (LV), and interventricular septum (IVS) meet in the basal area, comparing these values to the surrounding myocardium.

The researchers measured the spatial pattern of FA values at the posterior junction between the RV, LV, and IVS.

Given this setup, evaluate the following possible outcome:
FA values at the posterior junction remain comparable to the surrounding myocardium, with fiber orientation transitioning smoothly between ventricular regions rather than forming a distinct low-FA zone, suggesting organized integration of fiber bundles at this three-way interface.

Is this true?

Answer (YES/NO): NO